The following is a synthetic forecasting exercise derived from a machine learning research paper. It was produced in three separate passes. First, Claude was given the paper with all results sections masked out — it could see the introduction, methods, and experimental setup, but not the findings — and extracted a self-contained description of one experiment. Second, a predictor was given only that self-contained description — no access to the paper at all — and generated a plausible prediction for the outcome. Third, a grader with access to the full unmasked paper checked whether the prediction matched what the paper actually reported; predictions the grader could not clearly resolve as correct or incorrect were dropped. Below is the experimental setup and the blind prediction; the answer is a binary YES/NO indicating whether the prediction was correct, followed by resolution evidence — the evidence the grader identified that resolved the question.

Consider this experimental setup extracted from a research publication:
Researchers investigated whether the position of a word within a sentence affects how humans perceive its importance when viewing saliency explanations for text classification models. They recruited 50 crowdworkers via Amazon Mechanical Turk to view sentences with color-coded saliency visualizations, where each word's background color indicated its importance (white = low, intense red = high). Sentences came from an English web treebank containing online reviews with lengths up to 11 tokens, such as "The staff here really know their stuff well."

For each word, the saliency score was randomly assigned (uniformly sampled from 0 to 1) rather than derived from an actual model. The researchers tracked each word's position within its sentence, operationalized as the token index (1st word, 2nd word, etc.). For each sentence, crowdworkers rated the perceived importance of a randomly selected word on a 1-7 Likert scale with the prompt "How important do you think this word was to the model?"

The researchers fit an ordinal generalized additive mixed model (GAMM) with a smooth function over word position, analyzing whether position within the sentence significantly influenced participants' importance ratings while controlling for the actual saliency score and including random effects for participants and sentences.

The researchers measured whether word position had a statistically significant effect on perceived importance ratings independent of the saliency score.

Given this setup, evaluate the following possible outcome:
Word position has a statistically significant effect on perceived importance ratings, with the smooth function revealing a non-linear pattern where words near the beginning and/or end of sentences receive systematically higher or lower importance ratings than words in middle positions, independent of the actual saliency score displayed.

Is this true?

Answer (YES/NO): NO